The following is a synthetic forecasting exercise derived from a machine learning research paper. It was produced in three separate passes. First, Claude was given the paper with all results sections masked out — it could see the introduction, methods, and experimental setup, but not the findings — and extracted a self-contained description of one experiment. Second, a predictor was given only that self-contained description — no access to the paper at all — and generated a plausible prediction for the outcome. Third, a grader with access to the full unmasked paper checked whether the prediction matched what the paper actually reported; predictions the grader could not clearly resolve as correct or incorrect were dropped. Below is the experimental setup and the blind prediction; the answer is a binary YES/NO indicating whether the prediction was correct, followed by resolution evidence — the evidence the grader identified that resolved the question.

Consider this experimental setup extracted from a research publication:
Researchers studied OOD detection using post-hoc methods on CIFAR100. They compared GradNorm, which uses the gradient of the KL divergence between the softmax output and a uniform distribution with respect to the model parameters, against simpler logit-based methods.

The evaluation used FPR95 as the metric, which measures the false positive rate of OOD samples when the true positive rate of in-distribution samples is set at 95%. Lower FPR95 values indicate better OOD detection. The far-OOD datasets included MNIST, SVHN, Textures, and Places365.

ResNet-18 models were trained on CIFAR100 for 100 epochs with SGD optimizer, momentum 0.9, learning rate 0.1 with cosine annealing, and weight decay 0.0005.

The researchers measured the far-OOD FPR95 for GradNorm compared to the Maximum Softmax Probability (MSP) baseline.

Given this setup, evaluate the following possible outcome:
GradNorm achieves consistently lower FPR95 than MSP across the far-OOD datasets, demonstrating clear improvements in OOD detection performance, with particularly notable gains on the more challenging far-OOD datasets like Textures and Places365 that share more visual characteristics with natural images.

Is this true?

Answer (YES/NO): NO